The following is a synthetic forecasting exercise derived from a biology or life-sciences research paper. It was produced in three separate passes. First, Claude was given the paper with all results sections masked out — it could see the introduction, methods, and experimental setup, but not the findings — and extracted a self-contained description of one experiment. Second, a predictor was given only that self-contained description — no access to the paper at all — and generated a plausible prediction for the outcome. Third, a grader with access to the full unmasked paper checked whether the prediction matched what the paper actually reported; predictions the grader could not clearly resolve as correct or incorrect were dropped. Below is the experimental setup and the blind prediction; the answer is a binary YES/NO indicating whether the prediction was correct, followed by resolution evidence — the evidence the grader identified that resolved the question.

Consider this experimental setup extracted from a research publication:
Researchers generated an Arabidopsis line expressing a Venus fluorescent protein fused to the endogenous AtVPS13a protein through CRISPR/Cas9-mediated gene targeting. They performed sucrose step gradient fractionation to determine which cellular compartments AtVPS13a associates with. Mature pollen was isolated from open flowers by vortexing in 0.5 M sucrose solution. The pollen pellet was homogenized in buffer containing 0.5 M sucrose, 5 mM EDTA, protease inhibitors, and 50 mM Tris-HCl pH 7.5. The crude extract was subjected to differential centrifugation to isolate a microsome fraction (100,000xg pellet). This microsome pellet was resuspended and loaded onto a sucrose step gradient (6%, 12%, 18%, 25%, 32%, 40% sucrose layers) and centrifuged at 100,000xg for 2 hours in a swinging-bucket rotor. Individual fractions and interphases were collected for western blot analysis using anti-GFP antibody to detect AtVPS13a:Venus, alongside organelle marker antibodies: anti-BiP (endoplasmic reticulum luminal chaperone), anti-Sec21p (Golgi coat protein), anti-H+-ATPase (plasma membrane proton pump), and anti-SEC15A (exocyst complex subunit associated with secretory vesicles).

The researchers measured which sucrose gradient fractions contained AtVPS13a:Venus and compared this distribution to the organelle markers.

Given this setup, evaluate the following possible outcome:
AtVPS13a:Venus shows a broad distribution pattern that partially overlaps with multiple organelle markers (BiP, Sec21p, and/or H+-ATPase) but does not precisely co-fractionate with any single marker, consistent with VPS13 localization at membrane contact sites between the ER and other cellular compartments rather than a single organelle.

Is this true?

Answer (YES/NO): NO